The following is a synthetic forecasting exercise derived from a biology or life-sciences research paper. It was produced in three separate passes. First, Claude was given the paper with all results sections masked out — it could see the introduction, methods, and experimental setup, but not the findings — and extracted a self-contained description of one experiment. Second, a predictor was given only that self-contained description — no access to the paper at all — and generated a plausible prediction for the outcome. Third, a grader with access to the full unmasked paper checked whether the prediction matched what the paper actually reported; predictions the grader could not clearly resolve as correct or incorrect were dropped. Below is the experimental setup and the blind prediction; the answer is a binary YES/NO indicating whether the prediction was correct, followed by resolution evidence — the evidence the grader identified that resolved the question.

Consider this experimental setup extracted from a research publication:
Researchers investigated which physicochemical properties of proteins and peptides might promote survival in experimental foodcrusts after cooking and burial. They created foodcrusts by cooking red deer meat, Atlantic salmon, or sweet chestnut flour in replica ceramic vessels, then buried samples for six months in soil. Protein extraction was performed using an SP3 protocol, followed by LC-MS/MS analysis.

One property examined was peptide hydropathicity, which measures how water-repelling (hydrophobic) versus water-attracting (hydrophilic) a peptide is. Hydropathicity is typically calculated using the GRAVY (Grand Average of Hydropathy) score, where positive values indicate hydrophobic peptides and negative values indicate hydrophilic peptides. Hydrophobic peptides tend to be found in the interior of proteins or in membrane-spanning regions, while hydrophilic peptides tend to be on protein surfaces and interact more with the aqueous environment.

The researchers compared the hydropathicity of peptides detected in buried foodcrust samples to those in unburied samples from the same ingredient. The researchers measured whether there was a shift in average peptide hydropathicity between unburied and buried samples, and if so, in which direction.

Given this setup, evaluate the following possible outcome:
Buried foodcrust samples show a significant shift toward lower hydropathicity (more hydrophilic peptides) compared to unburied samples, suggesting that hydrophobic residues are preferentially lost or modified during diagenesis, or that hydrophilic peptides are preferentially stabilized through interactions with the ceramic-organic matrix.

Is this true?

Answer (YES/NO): NO